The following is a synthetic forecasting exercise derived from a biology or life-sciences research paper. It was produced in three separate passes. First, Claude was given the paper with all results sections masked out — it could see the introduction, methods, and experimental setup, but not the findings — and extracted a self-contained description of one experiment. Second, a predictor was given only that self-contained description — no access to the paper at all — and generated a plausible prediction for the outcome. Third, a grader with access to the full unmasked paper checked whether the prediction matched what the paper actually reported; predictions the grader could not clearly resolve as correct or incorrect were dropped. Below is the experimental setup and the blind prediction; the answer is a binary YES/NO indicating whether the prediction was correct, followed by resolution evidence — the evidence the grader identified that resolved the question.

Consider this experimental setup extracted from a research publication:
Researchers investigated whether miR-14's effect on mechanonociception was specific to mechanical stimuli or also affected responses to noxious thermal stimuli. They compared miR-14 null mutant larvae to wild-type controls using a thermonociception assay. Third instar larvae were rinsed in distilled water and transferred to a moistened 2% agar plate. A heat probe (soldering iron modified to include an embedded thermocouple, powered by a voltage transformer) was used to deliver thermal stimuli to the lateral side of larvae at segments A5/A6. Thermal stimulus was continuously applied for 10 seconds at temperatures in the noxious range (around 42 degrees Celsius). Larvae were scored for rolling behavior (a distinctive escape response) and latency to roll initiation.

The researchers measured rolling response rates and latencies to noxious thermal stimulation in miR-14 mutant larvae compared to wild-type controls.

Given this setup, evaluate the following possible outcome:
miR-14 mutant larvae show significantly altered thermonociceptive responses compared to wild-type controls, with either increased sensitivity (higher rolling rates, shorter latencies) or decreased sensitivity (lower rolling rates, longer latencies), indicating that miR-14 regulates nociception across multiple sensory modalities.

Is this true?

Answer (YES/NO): NO